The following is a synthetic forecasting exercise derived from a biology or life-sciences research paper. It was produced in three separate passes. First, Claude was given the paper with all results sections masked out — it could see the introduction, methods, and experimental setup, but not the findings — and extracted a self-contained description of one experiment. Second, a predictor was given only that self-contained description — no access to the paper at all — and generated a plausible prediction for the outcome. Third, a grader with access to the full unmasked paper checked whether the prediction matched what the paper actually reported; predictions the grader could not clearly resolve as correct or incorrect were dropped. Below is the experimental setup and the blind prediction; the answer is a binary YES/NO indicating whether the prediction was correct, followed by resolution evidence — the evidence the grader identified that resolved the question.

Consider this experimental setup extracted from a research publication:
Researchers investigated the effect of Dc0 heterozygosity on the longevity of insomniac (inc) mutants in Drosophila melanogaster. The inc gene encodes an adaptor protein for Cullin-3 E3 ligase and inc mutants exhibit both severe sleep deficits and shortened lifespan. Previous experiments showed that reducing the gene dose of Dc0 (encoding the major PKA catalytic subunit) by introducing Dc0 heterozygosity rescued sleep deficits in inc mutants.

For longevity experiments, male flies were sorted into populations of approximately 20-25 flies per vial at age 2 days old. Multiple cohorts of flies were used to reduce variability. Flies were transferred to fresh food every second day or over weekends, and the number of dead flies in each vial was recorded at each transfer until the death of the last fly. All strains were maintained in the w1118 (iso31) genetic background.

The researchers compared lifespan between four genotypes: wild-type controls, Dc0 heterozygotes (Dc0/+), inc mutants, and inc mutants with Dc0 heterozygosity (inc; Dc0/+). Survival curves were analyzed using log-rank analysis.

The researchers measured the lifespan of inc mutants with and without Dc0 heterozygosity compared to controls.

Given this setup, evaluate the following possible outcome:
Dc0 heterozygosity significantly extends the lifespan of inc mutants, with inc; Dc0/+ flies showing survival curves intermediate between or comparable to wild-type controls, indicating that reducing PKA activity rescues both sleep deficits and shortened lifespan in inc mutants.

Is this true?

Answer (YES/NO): YES